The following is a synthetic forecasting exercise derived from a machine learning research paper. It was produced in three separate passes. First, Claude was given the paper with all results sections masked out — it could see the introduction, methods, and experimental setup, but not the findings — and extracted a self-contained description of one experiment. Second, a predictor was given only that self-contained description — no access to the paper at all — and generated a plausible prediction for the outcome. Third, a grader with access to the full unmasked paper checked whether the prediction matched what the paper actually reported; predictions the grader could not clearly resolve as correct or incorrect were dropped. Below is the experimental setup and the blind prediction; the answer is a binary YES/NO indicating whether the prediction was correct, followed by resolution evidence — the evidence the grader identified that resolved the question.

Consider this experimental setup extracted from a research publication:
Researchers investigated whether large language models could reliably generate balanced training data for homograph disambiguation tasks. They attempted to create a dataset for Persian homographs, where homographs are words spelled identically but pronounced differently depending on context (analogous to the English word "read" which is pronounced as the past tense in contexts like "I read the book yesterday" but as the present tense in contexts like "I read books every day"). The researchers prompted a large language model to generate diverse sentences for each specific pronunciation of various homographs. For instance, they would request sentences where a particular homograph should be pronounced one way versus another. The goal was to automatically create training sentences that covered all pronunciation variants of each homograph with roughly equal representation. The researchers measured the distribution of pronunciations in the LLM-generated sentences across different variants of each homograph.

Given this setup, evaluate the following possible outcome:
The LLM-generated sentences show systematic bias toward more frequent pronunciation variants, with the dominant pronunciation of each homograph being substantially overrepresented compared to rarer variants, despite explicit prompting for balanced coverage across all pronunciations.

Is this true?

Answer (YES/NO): YES